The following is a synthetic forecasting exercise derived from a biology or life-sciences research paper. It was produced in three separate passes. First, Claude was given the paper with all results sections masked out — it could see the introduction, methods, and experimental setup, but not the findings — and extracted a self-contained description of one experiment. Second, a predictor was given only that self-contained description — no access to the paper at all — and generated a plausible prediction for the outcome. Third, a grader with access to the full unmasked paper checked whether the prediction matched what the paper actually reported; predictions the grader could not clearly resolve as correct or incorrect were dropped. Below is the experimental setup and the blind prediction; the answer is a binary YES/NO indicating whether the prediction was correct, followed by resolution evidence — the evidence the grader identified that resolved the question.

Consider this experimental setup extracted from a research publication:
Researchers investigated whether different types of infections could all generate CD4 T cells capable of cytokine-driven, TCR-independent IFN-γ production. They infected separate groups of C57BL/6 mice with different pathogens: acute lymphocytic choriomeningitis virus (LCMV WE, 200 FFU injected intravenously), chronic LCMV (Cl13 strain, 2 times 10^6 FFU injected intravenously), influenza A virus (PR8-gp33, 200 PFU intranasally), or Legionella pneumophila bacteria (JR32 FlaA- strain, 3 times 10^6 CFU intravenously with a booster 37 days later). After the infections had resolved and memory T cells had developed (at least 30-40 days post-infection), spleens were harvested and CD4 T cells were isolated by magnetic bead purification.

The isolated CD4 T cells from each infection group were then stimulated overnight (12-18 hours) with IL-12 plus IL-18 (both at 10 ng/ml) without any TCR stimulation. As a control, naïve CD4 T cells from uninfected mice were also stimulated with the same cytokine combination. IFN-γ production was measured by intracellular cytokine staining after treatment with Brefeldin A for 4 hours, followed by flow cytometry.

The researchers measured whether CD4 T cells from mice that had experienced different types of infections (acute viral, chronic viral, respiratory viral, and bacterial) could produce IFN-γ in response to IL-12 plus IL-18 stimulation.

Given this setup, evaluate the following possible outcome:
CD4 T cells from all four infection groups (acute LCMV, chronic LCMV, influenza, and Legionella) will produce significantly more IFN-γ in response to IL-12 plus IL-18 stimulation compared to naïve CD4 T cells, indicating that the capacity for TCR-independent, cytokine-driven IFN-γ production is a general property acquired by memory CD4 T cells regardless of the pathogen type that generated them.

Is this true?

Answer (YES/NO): YES